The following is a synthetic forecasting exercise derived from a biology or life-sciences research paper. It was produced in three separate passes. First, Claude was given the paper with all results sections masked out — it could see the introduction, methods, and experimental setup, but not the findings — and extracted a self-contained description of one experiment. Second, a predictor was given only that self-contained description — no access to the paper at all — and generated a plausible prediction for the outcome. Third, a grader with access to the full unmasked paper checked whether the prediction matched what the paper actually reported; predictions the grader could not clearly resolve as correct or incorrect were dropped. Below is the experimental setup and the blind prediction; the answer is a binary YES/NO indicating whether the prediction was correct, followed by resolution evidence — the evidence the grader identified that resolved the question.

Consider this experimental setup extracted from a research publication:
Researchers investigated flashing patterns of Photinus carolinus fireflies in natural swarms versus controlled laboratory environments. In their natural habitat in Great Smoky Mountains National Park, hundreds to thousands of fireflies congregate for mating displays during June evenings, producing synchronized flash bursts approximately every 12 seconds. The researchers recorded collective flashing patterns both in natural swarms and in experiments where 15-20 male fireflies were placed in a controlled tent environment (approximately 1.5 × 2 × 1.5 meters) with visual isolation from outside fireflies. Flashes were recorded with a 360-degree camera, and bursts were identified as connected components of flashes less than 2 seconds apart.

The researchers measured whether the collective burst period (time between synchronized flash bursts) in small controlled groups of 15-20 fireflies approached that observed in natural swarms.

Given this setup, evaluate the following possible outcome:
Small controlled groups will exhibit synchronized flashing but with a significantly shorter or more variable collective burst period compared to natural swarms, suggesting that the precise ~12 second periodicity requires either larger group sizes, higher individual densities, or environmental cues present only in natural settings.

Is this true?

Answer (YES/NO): NO